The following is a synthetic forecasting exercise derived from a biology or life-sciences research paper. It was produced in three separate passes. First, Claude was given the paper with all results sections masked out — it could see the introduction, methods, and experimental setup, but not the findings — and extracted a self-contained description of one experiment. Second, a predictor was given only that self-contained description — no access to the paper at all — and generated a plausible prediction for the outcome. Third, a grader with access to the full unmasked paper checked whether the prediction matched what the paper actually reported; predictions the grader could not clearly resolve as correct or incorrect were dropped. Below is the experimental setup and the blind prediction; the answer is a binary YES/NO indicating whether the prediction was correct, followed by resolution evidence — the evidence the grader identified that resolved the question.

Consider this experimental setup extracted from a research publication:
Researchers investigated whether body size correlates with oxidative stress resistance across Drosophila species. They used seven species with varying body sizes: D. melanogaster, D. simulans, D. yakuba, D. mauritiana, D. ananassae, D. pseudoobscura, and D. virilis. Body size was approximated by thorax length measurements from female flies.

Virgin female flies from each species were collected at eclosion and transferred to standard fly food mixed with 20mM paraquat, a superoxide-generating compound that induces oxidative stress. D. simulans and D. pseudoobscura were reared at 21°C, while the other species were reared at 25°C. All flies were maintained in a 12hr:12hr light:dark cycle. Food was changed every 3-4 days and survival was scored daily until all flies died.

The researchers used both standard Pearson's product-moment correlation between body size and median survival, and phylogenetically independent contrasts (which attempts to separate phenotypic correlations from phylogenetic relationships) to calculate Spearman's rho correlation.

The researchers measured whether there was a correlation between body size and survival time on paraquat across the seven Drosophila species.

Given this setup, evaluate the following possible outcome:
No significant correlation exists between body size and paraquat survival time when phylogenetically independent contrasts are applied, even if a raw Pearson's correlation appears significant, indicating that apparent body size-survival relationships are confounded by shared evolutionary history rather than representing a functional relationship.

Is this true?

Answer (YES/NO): NO